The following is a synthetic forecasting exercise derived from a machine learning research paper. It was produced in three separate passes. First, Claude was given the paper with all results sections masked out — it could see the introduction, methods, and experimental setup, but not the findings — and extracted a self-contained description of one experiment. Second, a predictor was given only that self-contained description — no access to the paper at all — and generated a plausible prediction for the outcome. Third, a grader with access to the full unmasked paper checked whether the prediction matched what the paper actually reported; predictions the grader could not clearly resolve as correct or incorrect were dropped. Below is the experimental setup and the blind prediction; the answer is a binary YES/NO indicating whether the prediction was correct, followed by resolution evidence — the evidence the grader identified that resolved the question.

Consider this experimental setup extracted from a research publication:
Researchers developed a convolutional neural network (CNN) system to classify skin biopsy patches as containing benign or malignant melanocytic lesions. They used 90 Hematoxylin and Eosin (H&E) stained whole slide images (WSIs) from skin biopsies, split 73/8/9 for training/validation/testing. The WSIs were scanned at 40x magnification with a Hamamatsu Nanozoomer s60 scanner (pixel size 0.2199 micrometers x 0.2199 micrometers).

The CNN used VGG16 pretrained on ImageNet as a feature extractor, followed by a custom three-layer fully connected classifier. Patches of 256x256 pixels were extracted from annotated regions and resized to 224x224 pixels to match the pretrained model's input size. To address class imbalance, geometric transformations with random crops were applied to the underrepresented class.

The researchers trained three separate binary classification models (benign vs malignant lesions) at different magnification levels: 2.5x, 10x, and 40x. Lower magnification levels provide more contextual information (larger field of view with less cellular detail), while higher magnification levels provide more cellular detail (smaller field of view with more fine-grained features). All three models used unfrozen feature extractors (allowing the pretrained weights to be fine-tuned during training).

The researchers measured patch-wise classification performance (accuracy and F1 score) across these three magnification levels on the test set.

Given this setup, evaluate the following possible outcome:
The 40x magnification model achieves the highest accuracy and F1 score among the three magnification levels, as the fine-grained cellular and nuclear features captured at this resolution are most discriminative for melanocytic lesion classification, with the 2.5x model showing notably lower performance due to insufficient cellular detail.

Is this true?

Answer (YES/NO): NO